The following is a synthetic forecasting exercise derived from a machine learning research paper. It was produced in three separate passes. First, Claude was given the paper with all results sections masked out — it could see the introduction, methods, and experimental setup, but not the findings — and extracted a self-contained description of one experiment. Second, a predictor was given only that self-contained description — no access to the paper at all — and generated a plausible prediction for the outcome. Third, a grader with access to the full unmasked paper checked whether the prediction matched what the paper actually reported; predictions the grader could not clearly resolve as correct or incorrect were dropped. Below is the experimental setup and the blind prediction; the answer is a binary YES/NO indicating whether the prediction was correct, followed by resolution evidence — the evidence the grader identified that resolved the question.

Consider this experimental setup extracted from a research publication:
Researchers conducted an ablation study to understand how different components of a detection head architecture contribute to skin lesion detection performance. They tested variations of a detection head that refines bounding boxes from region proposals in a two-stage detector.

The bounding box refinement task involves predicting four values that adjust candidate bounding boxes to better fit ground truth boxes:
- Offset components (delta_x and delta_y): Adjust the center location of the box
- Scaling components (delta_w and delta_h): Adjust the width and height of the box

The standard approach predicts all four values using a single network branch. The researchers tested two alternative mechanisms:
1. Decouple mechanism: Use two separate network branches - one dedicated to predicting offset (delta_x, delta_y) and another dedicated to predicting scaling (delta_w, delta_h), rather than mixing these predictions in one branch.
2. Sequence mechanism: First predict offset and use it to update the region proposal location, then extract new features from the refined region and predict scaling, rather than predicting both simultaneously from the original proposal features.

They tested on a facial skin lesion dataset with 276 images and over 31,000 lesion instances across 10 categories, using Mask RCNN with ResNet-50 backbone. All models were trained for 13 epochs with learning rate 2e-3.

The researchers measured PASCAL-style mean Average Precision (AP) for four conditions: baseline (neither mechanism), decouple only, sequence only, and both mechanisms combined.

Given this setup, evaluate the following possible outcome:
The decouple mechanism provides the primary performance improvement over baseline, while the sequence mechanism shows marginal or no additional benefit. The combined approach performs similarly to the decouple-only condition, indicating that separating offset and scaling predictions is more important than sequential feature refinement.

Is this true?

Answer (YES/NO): NO